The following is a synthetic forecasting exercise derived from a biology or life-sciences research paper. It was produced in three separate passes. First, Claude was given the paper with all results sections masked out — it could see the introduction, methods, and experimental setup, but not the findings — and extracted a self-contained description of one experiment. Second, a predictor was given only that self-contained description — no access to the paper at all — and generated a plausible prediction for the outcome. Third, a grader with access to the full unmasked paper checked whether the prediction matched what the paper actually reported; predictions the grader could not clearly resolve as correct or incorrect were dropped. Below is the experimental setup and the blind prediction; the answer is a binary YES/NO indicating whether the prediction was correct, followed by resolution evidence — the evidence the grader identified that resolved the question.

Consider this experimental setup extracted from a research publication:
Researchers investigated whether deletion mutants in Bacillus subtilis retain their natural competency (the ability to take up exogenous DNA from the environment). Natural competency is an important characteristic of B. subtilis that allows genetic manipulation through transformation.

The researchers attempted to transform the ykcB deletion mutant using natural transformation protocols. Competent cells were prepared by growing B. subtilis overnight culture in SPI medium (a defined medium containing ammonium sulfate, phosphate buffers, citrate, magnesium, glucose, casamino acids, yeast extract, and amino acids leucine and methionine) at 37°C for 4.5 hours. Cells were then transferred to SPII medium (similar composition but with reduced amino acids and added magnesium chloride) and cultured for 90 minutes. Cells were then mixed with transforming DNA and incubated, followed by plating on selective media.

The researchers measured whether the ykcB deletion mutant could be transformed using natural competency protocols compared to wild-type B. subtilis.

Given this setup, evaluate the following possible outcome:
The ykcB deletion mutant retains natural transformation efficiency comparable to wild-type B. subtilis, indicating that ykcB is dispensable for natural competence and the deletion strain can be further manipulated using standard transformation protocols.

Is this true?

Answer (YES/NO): NO